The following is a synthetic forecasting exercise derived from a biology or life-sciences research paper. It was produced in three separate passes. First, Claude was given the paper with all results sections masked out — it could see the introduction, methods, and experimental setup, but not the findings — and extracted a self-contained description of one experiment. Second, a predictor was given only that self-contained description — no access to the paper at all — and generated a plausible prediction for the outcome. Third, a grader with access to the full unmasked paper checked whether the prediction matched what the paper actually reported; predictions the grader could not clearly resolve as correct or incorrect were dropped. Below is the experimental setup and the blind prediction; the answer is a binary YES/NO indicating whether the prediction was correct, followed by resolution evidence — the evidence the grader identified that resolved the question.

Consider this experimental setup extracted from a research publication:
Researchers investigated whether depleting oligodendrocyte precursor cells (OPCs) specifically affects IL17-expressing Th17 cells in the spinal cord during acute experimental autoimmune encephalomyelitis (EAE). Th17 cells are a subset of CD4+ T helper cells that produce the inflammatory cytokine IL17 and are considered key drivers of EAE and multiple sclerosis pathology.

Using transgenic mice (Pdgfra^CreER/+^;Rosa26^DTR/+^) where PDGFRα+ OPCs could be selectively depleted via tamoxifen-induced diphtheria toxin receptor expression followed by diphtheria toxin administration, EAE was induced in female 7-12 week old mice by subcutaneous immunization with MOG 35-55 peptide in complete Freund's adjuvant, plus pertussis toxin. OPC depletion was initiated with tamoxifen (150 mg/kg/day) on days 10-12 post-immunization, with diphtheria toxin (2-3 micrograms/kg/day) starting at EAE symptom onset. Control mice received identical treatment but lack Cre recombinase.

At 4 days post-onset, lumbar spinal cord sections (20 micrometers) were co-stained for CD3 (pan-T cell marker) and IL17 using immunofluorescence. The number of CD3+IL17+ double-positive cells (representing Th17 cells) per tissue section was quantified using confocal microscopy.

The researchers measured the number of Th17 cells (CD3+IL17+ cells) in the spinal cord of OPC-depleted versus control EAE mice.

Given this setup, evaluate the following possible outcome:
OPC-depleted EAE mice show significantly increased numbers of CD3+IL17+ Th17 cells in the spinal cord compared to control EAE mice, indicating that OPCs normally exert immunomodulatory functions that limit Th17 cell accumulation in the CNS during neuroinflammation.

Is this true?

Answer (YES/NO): NO